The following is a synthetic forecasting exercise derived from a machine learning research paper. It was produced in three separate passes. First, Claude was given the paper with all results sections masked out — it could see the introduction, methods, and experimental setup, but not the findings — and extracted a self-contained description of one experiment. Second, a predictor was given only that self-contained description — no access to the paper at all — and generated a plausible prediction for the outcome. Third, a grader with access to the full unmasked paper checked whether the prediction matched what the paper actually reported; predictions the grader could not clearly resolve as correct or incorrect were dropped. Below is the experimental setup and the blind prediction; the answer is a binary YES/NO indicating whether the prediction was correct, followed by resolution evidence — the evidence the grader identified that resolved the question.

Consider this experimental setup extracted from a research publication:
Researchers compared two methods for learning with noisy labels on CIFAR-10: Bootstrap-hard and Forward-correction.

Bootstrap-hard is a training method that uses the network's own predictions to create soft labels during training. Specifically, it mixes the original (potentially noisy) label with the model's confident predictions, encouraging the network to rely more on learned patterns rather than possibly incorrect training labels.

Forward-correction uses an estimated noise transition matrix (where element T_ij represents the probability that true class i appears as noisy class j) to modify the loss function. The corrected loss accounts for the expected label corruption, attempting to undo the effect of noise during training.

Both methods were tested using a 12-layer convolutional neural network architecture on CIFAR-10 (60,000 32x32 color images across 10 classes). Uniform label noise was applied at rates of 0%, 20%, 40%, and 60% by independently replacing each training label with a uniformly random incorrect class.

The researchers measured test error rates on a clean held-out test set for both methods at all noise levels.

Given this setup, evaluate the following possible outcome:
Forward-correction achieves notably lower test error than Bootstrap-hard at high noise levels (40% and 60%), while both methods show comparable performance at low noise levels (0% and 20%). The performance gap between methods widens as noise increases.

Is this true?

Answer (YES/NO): NO